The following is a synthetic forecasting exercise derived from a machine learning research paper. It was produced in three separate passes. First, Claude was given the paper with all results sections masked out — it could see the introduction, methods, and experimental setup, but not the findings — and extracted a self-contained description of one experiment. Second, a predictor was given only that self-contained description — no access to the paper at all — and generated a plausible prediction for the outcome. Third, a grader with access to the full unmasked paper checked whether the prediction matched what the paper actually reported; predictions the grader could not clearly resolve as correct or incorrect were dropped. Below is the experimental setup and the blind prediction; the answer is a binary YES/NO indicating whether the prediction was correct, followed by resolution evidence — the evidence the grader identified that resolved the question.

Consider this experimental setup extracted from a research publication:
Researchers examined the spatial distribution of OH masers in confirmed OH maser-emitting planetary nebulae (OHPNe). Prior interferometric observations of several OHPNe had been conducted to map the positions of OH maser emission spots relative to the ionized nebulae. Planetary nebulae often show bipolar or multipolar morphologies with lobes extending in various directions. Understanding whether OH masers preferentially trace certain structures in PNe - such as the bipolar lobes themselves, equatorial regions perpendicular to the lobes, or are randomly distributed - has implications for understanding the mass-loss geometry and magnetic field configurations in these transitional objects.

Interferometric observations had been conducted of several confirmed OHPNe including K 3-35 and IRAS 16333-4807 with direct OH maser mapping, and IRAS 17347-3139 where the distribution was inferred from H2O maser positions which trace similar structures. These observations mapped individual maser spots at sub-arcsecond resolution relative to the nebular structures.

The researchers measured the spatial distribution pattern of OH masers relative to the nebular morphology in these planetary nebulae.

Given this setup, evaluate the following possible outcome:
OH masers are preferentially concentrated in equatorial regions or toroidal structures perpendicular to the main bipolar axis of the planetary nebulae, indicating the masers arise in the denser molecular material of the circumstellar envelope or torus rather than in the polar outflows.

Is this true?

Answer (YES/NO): YES